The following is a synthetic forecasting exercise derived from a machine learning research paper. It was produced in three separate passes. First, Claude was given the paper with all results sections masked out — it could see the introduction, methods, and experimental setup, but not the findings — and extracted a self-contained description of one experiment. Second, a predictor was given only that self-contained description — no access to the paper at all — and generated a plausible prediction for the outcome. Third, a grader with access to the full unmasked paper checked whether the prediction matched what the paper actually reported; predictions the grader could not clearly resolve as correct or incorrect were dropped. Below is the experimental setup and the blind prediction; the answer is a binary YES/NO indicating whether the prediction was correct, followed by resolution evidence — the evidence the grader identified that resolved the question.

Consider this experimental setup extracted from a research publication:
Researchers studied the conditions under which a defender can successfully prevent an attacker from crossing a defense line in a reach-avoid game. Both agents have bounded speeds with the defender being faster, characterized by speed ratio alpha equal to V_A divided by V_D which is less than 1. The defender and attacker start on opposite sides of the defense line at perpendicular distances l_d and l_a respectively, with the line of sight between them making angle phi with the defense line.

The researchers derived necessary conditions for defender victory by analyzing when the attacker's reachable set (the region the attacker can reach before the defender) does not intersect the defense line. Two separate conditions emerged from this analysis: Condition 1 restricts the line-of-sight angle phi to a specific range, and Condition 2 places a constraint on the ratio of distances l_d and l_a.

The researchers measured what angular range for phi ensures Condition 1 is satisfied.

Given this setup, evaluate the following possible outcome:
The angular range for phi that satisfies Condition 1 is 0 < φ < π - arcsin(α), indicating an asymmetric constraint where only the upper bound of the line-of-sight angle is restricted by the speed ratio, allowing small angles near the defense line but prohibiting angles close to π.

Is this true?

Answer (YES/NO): NO